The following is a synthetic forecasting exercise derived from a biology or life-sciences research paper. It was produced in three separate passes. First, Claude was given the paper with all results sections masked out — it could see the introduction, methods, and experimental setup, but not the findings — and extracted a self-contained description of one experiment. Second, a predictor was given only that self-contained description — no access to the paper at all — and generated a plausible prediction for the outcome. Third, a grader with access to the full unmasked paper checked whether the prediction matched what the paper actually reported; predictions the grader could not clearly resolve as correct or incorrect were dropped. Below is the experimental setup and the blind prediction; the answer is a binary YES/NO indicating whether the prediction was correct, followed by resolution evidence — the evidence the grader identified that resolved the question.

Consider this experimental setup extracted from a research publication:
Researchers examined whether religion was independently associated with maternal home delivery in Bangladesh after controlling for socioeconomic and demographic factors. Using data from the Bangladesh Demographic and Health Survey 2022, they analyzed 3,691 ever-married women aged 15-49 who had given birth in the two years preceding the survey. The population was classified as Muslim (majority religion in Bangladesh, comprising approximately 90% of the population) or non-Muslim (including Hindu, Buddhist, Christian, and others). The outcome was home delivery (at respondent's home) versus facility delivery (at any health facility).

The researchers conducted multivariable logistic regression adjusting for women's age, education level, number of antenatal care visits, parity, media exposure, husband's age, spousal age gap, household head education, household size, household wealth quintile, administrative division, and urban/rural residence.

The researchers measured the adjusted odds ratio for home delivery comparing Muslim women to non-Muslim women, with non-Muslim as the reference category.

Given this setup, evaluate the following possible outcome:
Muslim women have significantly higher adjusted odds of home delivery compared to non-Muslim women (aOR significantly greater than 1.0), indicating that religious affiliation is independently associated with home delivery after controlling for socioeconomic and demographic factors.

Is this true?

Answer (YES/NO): YES